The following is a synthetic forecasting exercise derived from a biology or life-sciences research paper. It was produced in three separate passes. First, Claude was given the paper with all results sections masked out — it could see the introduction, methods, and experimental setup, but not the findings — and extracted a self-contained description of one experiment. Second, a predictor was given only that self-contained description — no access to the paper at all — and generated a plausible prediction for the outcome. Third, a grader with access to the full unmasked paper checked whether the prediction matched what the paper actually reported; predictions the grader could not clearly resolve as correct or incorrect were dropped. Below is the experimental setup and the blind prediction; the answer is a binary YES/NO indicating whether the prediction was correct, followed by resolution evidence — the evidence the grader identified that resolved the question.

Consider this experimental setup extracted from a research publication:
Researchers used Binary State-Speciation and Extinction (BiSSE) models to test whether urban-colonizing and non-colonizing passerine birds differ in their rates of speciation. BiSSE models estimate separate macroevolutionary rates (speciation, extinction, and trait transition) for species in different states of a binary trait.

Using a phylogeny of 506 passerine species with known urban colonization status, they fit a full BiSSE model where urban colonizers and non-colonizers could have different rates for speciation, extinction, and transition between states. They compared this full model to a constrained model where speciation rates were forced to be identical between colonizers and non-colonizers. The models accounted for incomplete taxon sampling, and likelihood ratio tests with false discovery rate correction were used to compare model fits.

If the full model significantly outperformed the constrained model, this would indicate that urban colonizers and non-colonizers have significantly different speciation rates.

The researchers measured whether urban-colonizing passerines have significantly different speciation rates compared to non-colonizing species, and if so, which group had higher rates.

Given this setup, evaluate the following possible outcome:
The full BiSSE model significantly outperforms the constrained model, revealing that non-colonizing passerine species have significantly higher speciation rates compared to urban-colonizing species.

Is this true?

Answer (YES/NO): NO